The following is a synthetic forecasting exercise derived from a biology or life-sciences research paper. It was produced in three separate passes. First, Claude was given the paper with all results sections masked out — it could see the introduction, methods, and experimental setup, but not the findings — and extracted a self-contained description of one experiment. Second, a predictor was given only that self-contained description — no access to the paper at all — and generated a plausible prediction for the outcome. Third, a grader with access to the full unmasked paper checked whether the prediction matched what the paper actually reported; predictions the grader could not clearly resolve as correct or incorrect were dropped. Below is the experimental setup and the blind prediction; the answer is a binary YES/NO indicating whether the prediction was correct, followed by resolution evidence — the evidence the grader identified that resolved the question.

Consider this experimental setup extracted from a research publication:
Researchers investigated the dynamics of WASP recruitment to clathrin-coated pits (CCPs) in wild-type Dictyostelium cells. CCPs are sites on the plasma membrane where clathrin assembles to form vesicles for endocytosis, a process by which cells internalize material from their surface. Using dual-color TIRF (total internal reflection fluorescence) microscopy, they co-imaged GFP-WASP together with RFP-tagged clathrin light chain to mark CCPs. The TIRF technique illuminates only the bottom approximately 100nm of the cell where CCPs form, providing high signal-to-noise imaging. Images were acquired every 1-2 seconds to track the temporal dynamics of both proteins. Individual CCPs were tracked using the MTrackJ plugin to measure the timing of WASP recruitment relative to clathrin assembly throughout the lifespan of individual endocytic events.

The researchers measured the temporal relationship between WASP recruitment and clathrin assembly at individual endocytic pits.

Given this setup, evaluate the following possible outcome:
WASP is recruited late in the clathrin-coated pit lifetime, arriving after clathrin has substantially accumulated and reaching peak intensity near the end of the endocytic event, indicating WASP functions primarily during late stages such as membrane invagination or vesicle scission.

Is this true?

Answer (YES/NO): YES